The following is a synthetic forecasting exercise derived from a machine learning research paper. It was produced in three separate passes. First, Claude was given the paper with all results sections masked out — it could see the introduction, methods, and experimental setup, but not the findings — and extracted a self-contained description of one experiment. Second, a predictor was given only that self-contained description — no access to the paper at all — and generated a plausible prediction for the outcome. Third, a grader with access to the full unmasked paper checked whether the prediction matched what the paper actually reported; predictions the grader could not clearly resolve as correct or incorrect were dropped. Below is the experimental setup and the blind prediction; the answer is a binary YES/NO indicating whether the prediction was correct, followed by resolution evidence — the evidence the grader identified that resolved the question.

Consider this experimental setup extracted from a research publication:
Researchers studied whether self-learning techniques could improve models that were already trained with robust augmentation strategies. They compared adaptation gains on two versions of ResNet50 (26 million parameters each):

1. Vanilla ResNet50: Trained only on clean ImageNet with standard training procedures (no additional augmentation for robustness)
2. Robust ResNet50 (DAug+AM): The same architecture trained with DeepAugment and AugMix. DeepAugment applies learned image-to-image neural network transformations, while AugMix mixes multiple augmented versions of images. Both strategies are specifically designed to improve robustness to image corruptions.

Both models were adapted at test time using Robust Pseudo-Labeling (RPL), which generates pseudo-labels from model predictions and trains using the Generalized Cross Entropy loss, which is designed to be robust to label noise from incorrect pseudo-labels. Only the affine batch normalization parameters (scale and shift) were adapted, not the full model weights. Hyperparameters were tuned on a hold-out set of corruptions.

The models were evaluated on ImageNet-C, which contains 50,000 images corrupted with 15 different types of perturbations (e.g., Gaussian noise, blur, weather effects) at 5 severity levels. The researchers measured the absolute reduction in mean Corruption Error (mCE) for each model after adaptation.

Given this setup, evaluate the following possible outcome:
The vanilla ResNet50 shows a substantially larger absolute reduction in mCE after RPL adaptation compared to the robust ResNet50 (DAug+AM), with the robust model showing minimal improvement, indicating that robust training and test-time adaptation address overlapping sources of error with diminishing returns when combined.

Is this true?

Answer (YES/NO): NO